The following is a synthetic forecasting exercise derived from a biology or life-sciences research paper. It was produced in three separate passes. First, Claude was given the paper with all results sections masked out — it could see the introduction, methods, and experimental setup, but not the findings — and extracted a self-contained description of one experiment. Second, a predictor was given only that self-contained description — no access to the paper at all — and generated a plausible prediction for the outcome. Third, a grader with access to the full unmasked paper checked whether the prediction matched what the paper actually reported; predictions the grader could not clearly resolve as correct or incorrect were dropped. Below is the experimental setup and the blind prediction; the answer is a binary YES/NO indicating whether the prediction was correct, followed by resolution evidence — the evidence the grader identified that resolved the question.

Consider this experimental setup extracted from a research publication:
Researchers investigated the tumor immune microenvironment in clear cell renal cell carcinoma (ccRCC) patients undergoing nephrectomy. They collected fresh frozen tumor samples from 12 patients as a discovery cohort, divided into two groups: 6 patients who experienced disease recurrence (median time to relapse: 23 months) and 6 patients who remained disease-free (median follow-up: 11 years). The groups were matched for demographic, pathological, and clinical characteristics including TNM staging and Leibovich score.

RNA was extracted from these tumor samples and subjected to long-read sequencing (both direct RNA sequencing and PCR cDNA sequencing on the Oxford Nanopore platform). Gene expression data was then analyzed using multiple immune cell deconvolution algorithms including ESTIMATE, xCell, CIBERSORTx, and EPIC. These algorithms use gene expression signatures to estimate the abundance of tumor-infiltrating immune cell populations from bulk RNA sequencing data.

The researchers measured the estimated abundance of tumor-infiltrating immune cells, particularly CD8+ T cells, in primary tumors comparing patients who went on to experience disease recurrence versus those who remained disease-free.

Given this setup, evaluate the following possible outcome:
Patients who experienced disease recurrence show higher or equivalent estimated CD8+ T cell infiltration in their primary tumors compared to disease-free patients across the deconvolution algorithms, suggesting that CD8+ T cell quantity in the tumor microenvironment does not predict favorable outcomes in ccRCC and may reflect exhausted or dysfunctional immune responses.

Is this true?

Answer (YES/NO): NO